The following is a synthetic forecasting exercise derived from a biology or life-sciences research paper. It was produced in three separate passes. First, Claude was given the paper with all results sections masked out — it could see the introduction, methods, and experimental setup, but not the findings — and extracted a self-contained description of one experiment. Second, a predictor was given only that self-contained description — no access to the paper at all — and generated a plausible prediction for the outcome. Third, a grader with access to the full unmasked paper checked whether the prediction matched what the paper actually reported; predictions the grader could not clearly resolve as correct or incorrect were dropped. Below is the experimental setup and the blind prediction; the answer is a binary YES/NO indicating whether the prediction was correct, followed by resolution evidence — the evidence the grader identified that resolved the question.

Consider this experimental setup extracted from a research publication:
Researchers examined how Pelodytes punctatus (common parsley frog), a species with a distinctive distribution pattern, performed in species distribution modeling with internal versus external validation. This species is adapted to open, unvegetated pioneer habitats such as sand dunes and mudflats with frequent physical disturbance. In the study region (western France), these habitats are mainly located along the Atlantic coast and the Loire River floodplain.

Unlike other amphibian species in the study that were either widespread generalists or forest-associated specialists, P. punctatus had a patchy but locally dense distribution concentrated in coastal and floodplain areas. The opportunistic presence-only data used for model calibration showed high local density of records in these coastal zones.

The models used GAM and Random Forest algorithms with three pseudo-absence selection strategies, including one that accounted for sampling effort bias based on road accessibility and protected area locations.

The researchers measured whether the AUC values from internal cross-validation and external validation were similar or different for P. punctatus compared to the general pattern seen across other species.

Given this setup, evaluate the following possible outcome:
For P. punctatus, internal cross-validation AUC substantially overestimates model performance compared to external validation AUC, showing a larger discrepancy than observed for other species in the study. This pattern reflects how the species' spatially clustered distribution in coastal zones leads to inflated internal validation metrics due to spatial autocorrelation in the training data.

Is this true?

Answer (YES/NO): NO